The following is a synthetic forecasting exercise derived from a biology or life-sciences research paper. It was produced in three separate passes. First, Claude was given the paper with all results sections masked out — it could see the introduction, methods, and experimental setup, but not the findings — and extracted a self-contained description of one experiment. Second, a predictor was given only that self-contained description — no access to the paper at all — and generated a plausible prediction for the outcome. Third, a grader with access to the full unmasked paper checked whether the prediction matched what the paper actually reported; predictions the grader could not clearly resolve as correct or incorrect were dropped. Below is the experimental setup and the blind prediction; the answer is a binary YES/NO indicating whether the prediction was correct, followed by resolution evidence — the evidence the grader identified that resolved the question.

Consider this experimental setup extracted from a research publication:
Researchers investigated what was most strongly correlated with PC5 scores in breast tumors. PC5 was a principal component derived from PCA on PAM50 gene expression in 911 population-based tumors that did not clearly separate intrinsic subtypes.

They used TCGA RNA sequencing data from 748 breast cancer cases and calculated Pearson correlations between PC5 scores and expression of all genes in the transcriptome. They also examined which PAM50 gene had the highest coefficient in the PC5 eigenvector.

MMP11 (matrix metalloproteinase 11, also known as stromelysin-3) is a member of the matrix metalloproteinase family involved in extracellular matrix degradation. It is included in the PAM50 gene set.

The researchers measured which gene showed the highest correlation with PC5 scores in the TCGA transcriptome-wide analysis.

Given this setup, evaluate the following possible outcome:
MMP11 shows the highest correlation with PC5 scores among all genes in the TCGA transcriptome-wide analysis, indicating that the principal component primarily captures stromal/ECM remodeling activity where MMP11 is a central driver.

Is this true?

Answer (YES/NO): NO